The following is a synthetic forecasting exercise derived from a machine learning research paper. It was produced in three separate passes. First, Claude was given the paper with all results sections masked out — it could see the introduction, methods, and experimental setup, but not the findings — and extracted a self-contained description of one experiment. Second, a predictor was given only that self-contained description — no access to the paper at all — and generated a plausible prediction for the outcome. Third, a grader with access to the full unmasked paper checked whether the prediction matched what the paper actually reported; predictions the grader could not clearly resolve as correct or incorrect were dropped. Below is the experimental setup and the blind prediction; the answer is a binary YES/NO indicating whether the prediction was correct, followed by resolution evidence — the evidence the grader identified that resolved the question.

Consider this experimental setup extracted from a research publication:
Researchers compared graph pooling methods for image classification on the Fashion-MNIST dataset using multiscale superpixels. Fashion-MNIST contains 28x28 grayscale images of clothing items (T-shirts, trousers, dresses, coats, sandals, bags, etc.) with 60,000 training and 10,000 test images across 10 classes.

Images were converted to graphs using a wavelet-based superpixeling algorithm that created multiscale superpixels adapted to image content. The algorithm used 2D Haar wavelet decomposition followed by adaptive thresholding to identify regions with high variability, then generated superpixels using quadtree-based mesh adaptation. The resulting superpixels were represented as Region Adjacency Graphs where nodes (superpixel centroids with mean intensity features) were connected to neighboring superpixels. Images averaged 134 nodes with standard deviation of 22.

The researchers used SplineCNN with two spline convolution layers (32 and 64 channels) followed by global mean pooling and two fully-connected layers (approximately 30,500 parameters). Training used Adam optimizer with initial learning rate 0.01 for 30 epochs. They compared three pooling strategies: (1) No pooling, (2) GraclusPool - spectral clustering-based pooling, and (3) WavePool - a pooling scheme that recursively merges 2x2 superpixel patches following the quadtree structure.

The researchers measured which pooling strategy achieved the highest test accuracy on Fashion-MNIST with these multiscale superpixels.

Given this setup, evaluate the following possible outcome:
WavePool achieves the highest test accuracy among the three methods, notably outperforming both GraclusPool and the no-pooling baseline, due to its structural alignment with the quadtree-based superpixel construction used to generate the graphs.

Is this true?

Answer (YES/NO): NO